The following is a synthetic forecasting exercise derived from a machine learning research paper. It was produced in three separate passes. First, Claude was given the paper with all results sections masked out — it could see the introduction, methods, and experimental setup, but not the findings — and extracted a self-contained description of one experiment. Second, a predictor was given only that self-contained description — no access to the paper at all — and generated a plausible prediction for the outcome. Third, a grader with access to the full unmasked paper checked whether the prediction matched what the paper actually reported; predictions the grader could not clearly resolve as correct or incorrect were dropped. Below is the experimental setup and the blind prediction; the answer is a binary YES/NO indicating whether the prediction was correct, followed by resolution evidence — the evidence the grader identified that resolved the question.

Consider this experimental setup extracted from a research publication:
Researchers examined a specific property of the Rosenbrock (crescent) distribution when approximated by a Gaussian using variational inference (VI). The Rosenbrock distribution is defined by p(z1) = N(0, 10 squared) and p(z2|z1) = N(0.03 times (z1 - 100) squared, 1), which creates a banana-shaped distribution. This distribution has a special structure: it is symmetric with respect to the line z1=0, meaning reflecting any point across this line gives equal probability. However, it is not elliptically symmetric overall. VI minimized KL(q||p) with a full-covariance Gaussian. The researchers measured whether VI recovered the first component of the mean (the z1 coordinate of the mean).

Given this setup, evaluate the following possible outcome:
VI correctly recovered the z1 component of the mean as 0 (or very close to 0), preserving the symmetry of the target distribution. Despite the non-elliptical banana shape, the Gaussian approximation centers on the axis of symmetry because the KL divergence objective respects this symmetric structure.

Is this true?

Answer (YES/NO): YES